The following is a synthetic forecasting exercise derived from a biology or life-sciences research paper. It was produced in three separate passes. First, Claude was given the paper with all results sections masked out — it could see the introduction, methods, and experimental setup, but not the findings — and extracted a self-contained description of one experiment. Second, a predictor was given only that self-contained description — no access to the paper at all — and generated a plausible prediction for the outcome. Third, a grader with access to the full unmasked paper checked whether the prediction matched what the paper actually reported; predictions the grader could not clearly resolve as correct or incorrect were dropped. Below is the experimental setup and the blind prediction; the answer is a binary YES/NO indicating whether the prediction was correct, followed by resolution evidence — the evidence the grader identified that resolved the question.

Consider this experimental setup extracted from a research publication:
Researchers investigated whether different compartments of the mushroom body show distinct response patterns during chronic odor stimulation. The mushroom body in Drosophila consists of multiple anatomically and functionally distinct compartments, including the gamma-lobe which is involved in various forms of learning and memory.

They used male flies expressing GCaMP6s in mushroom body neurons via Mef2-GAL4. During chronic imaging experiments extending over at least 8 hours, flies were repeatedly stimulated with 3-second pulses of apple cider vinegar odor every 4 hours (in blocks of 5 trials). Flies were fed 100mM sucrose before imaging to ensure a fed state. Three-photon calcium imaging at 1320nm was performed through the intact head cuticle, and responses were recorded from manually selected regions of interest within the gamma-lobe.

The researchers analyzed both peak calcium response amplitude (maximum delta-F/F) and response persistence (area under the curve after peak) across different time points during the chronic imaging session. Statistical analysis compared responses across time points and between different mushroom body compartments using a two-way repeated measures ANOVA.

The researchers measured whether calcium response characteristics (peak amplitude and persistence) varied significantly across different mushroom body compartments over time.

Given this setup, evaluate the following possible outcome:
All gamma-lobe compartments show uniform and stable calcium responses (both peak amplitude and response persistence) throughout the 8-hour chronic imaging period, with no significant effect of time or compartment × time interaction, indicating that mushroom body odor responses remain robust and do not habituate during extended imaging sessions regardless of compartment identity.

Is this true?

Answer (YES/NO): NO